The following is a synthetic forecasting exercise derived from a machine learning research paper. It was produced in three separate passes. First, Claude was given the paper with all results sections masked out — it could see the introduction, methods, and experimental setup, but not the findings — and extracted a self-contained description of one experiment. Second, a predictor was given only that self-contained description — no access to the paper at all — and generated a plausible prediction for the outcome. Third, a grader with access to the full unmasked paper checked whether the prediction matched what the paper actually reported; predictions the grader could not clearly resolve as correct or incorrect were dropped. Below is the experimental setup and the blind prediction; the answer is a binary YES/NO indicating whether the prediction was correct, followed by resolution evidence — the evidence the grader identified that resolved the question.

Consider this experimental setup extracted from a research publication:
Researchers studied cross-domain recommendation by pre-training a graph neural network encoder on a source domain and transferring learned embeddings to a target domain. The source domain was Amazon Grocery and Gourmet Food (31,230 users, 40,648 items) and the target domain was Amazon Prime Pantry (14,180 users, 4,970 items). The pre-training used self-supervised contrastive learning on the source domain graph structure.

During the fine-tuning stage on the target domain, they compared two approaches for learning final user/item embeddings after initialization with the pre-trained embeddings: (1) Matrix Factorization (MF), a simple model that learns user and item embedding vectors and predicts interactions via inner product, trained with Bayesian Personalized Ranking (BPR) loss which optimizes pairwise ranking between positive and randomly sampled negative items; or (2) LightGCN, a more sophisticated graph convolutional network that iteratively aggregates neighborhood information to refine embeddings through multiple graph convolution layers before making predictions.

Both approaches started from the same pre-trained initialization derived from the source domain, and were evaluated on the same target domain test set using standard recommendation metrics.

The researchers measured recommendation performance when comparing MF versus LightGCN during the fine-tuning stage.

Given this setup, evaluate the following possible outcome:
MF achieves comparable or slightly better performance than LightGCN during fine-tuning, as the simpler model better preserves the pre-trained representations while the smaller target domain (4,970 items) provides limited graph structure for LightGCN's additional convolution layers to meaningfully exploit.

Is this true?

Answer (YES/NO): NO